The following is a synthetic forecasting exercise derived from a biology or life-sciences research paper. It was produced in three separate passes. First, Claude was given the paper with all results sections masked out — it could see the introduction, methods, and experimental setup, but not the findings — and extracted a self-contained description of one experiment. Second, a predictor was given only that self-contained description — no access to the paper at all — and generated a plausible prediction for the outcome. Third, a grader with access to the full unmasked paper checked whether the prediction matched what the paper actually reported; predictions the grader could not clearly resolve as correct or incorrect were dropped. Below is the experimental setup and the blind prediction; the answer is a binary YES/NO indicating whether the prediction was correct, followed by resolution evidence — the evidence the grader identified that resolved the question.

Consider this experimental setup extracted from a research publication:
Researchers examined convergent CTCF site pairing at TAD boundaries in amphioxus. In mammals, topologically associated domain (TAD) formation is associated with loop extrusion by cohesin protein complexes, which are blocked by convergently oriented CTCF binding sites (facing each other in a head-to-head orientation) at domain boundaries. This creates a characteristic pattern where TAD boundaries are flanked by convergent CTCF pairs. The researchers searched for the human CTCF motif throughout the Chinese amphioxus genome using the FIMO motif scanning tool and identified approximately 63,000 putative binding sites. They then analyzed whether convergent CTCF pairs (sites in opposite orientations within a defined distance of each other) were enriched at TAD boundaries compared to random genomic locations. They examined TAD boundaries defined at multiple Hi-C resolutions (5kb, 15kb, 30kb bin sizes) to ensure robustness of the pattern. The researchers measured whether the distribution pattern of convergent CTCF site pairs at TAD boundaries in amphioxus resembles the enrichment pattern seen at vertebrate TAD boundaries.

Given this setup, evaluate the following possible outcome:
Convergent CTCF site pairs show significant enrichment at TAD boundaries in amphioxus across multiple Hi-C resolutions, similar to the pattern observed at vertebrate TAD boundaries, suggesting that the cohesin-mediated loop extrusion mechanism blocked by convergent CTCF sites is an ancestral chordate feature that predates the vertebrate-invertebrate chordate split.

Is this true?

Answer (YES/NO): YES